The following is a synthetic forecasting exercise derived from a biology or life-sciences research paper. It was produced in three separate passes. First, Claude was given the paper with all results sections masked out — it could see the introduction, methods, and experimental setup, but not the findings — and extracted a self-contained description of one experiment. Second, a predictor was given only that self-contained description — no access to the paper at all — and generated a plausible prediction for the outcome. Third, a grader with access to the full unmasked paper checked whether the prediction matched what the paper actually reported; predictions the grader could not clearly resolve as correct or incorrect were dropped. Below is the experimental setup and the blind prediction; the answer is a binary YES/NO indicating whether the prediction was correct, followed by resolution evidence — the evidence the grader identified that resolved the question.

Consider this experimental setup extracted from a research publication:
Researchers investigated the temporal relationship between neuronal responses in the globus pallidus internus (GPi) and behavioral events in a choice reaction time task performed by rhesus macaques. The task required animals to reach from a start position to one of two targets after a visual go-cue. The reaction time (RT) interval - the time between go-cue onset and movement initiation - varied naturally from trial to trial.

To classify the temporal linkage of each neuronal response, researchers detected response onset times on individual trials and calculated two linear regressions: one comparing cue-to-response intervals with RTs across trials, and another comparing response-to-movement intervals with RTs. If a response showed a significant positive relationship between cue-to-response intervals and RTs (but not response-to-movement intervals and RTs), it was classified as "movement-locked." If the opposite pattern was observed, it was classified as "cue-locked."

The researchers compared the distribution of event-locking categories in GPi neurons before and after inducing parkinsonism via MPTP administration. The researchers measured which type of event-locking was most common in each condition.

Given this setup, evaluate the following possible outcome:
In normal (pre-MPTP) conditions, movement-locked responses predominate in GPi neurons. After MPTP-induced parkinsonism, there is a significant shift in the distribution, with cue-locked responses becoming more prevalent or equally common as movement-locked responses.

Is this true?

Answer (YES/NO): YES